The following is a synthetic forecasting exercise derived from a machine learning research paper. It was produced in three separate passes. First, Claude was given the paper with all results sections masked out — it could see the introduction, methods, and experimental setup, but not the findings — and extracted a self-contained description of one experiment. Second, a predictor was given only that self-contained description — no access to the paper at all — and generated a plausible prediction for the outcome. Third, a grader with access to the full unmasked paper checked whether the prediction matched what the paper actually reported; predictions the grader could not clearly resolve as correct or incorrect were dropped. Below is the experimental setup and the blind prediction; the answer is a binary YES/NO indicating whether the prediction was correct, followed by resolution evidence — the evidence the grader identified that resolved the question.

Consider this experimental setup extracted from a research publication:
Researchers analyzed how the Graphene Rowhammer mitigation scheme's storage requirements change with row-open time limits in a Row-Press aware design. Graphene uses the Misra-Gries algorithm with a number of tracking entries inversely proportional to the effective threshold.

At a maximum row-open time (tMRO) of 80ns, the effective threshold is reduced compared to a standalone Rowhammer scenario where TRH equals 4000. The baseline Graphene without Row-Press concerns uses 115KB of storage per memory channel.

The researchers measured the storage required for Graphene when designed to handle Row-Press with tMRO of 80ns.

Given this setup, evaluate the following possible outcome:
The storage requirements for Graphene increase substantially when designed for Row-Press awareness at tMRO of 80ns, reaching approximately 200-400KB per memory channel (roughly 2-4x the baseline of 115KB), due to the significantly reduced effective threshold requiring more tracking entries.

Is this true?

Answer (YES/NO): NO